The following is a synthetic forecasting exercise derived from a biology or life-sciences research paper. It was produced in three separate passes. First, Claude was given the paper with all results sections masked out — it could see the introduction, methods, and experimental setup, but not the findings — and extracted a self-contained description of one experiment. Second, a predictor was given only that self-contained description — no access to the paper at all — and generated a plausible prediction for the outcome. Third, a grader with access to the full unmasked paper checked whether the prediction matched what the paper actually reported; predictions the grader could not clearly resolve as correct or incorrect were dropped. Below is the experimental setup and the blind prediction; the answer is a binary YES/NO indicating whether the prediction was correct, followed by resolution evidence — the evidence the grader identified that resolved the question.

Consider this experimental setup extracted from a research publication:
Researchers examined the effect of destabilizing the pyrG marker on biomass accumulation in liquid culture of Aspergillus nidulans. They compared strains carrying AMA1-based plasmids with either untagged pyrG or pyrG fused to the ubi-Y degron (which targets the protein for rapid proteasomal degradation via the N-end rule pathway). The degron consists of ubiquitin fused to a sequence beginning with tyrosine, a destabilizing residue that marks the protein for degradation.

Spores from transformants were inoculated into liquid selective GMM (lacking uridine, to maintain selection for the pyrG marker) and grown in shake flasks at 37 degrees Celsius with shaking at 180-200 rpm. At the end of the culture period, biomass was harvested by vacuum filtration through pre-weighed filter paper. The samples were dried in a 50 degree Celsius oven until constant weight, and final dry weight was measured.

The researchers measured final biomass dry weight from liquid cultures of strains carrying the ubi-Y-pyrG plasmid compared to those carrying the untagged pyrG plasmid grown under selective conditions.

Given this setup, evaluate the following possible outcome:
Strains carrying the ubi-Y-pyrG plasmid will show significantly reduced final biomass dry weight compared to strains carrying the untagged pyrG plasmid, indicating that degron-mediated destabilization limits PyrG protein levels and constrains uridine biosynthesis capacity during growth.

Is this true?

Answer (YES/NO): NO